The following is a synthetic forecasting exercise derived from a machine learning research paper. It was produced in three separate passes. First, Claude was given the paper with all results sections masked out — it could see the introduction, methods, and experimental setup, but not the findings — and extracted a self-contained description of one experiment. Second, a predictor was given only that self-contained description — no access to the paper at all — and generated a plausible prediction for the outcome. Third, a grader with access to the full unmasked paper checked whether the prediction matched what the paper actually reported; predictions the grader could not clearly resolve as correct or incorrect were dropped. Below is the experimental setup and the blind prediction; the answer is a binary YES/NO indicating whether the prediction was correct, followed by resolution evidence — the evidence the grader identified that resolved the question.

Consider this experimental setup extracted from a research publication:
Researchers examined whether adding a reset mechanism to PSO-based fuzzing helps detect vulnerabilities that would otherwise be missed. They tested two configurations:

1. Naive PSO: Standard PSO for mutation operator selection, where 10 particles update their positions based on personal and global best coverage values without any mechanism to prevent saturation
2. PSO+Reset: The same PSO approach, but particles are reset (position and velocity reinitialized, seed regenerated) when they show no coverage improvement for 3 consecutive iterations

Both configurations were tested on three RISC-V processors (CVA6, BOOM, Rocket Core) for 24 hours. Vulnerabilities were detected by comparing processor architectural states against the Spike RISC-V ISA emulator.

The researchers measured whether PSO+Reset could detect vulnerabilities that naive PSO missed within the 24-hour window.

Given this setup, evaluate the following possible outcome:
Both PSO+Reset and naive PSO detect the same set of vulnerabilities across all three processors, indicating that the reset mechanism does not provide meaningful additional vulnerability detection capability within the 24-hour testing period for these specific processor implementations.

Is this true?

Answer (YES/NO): NO